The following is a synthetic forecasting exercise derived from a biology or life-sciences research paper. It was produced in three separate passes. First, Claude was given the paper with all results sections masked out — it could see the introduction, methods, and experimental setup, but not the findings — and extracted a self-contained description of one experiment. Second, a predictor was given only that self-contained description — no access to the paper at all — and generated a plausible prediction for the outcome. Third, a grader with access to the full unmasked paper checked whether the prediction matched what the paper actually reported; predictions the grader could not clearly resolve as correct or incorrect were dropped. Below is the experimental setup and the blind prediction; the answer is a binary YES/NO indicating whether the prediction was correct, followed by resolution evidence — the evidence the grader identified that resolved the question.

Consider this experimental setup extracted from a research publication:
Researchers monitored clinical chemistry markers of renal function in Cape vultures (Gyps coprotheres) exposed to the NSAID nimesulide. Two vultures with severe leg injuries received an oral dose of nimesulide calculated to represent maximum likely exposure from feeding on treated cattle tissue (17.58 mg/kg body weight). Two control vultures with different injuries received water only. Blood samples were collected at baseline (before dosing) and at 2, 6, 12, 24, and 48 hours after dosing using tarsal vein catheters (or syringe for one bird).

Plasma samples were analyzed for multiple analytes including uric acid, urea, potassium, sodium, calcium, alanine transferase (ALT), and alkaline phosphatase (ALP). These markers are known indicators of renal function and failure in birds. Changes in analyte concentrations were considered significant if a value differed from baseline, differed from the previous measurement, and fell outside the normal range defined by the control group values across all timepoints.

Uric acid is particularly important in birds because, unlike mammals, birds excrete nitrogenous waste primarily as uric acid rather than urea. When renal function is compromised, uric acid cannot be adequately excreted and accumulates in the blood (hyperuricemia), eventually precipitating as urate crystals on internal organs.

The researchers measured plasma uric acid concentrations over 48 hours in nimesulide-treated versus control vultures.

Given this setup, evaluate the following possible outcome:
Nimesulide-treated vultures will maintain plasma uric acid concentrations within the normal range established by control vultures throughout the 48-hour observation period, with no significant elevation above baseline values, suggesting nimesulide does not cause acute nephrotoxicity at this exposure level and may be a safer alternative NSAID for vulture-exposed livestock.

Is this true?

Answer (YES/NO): NO